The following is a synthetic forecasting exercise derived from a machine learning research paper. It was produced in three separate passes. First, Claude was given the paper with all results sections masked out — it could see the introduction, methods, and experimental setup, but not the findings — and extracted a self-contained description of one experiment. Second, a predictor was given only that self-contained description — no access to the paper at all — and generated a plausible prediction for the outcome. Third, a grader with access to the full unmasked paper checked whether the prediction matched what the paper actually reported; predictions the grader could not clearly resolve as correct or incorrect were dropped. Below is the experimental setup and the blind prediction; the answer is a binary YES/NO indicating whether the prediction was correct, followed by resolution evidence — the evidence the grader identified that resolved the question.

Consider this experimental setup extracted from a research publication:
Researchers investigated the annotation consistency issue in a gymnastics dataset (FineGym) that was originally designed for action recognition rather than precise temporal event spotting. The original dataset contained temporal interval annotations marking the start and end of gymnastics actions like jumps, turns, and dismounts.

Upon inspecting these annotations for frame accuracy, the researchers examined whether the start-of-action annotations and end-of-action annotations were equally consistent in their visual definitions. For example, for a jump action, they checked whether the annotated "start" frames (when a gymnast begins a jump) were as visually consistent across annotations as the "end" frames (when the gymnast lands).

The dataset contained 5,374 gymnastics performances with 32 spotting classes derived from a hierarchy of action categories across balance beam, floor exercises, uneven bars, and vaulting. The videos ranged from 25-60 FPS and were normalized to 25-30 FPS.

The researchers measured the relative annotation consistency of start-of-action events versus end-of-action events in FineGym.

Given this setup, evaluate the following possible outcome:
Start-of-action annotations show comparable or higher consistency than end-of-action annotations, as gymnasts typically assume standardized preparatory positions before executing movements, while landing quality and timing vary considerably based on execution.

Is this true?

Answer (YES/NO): YES